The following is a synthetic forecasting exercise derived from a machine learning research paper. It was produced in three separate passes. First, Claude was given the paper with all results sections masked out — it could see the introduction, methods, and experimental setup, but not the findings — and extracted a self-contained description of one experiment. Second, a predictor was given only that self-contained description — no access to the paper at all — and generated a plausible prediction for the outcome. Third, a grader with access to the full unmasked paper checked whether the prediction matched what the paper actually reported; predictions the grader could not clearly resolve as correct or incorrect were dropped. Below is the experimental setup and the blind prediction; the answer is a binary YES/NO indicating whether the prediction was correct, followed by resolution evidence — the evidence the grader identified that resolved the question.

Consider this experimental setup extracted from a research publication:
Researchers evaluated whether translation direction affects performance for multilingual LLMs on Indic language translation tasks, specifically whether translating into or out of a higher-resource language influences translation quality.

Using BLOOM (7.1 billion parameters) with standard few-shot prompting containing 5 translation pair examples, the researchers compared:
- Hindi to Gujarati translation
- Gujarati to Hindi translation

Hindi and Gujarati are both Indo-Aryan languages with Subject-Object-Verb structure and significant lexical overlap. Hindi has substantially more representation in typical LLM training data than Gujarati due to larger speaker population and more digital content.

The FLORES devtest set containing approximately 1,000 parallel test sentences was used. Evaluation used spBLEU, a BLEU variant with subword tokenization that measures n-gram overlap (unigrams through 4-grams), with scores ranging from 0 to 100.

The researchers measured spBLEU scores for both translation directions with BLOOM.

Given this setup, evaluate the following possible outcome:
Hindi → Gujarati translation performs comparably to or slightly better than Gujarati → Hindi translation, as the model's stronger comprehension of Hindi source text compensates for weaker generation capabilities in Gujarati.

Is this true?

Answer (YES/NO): NO